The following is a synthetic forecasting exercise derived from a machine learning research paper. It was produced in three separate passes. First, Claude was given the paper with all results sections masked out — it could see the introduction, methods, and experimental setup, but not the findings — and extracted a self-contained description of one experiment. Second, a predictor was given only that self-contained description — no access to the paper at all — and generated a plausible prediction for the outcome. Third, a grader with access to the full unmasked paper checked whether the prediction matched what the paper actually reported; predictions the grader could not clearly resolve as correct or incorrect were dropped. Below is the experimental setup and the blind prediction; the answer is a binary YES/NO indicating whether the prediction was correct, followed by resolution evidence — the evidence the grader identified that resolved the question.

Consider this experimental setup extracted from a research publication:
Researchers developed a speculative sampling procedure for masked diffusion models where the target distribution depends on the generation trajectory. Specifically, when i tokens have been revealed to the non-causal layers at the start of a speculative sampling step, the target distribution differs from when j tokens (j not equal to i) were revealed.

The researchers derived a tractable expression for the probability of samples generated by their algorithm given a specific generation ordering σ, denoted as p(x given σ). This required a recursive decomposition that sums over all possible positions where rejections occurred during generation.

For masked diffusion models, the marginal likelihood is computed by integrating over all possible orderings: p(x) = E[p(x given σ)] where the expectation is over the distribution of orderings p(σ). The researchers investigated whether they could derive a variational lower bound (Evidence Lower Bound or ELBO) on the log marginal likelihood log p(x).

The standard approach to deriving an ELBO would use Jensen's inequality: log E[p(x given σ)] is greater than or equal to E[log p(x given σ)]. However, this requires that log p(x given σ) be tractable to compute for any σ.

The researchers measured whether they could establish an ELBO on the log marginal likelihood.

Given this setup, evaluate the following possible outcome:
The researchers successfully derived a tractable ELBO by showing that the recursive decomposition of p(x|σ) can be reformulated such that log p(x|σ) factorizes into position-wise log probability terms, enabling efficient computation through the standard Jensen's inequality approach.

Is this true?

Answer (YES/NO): NO